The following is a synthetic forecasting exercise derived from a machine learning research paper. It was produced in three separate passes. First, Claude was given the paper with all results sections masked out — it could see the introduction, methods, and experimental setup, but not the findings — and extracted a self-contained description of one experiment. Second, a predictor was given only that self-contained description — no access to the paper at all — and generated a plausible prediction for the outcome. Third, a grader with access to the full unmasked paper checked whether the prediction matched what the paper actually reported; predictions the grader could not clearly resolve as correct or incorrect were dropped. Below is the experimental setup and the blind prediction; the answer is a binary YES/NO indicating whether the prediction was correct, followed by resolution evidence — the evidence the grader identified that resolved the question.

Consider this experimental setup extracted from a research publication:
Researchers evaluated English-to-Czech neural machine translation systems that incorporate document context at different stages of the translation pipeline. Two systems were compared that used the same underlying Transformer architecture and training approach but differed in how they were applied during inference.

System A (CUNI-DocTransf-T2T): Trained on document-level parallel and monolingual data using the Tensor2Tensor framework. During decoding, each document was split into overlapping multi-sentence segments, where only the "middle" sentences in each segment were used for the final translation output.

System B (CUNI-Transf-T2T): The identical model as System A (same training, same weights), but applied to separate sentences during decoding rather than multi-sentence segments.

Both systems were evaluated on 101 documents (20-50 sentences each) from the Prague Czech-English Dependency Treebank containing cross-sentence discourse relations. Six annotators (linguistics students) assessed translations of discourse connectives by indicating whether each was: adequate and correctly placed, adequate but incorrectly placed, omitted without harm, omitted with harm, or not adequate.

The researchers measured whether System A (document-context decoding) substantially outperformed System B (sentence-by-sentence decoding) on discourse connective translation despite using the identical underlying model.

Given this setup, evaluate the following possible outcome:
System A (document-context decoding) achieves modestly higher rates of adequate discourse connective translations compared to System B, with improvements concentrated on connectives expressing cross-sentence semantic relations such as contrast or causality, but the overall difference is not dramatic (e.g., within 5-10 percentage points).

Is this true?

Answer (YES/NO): NO